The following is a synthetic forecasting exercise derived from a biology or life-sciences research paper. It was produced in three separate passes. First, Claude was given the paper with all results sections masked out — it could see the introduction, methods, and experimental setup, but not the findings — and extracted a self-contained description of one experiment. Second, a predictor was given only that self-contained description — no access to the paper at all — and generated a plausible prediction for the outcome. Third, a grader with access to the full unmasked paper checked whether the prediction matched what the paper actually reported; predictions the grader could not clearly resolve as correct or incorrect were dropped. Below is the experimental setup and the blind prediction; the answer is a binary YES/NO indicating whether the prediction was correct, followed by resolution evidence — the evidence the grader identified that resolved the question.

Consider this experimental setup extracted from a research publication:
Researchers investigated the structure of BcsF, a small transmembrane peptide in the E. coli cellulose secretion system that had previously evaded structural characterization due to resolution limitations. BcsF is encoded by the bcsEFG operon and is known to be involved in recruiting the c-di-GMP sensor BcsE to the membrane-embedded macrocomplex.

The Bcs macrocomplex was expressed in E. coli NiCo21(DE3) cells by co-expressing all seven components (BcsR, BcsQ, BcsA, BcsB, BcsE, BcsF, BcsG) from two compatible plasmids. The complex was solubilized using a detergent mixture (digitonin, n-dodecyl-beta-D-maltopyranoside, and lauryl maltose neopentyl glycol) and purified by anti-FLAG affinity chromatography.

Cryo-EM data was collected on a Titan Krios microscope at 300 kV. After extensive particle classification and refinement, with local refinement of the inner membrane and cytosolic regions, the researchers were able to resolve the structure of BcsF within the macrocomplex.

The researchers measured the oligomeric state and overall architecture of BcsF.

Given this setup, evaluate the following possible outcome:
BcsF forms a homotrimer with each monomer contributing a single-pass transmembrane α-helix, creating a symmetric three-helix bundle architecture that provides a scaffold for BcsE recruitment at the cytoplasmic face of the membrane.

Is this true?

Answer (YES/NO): NO